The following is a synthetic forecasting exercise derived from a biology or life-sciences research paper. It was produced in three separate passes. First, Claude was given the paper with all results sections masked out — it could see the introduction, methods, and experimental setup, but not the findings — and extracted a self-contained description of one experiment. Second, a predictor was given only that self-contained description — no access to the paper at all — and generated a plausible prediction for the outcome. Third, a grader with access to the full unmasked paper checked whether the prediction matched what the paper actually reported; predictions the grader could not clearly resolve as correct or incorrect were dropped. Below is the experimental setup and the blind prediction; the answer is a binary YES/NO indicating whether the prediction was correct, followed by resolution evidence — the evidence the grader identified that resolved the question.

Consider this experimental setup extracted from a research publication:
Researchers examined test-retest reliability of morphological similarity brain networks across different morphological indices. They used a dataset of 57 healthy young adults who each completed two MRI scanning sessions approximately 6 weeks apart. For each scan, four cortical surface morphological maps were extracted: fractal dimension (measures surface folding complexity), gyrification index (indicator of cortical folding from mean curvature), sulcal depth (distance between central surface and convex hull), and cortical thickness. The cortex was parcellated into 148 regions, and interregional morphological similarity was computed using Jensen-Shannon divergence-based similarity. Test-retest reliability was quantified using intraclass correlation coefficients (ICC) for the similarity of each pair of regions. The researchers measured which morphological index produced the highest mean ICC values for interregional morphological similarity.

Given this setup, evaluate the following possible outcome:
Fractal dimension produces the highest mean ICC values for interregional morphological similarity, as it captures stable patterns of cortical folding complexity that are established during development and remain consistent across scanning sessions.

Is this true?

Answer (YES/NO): YES